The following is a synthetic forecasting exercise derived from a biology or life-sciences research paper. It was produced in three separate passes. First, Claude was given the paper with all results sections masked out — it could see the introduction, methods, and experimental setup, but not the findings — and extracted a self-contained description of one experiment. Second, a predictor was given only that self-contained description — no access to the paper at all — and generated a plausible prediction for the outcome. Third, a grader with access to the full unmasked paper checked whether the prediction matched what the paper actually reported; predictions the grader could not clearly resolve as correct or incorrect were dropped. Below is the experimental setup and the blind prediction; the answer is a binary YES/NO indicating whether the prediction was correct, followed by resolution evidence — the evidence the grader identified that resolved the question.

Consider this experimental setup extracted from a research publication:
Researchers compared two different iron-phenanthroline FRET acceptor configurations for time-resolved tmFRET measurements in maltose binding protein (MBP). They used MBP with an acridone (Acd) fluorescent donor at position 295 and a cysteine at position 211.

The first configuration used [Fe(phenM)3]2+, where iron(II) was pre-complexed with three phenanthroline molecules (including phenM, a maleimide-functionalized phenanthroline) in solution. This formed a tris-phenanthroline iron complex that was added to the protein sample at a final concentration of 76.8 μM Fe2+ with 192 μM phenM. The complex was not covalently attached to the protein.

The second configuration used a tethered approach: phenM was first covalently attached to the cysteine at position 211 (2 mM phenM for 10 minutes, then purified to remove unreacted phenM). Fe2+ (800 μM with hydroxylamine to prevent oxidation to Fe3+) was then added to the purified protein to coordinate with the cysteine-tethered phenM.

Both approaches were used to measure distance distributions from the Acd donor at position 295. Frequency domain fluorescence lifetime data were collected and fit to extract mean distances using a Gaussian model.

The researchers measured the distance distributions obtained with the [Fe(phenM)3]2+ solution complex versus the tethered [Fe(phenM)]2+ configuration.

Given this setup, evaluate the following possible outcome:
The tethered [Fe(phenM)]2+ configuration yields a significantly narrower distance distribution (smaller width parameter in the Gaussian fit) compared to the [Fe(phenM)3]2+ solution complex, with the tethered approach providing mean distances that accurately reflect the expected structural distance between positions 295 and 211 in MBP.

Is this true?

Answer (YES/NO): NO